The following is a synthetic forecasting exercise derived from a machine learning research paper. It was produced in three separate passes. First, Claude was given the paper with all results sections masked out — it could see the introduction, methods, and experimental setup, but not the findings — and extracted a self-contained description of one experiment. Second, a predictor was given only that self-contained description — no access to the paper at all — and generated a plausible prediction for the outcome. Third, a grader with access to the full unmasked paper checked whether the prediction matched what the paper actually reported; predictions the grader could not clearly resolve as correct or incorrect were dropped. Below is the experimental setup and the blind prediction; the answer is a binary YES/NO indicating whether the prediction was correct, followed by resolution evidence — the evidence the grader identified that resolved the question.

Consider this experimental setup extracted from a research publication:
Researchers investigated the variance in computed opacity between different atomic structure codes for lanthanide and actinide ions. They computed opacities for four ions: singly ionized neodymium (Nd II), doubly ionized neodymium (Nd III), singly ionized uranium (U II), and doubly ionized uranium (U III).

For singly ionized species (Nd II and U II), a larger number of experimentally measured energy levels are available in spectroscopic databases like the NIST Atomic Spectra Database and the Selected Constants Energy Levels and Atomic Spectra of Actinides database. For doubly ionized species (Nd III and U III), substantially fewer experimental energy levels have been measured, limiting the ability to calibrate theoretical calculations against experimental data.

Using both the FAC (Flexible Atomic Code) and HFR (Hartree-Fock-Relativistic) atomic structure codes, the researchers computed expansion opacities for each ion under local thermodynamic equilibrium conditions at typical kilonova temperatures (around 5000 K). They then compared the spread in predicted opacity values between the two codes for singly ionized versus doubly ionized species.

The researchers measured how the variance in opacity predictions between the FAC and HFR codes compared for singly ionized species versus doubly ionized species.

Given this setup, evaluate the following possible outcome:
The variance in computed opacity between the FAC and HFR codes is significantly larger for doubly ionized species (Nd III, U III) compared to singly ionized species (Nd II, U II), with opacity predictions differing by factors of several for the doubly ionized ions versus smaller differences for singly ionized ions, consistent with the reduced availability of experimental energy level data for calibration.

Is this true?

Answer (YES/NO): YES